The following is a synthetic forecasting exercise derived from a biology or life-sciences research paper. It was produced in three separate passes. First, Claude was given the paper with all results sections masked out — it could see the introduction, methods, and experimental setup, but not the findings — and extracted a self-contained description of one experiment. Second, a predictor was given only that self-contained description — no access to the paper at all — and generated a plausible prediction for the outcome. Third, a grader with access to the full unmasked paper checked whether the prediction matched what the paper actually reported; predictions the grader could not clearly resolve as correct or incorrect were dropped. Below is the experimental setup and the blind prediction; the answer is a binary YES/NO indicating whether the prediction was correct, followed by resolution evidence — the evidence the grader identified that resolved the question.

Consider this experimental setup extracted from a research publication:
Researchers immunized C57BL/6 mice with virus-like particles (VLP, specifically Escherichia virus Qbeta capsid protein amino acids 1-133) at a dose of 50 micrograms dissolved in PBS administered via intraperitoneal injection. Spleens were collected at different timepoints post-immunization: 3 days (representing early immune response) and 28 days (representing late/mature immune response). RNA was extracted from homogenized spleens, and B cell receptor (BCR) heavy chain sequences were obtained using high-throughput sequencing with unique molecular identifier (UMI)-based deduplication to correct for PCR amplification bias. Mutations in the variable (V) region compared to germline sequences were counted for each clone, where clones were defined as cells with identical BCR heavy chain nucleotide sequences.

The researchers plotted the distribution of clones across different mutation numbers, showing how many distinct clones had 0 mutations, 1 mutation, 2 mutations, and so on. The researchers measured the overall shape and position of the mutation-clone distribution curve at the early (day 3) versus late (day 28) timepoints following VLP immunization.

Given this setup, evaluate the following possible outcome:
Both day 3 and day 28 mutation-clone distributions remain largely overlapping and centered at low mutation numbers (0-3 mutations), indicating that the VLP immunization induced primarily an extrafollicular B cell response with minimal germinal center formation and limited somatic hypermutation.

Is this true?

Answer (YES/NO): NO